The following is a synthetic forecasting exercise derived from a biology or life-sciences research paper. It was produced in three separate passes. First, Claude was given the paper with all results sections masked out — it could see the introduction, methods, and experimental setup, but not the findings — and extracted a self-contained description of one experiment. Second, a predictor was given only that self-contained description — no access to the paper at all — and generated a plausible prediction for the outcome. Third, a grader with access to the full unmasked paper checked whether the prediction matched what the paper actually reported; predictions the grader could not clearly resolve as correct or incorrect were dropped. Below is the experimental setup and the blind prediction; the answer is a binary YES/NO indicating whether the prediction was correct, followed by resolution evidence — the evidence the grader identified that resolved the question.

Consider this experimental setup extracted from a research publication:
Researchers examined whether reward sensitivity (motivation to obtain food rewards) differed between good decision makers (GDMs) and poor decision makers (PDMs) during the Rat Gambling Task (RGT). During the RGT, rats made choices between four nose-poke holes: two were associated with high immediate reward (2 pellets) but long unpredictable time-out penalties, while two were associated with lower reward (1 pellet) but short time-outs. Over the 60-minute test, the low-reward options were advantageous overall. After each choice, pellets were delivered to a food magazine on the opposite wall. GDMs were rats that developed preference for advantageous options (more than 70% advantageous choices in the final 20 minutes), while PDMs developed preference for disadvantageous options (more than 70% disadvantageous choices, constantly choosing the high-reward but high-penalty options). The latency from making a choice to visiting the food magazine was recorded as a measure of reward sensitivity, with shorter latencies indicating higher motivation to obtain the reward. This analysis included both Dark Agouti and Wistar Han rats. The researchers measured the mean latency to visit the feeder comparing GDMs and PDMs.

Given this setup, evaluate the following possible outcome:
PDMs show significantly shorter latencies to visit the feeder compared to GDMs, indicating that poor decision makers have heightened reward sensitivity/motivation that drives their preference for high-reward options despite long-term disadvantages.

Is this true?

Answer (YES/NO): YES